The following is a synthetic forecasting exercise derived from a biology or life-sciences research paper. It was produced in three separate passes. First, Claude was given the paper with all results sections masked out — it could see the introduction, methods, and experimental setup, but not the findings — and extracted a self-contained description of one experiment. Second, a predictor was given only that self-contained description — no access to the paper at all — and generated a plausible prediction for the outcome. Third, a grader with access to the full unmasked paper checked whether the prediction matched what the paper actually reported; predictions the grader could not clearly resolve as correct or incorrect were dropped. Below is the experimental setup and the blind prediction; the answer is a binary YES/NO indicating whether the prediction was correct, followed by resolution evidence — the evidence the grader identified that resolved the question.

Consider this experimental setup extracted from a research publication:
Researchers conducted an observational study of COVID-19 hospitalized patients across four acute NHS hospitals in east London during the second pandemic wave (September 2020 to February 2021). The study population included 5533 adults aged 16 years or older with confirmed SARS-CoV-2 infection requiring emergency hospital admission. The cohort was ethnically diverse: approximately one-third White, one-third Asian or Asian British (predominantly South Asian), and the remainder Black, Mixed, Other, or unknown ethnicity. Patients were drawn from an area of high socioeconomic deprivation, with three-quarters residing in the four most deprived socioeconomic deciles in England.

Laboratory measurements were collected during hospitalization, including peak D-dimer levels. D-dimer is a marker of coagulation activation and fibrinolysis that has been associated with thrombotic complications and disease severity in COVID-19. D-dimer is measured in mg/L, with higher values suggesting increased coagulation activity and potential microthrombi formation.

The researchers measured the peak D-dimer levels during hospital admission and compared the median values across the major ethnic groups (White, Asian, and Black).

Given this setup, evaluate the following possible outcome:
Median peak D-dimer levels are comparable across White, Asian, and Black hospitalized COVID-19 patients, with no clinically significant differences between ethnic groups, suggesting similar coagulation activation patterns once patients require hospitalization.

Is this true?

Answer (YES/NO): NO